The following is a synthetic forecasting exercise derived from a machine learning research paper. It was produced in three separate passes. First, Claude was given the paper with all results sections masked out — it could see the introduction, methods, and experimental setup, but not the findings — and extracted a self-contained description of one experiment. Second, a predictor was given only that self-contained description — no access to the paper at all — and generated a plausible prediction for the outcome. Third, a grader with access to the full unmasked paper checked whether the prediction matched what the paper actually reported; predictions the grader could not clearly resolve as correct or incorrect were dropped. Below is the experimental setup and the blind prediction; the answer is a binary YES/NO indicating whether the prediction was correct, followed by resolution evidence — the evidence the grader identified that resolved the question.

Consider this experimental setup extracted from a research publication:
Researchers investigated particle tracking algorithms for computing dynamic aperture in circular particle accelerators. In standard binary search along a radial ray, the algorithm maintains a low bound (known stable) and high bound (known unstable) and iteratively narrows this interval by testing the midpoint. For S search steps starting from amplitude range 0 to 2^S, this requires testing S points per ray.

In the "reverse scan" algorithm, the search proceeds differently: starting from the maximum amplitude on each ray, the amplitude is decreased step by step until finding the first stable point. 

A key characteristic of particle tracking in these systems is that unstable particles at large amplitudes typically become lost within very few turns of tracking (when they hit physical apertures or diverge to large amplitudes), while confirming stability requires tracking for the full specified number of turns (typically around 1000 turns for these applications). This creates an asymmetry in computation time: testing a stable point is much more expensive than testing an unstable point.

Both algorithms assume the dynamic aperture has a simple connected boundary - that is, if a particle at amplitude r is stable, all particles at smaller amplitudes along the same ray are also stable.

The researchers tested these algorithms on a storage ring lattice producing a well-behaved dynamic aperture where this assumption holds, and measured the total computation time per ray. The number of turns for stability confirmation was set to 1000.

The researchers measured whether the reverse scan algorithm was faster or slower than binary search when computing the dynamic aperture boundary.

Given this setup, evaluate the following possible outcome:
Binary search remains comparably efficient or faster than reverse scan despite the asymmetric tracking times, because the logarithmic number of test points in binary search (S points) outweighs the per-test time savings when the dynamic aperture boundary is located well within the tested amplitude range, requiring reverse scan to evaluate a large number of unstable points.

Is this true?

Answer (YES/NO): NO